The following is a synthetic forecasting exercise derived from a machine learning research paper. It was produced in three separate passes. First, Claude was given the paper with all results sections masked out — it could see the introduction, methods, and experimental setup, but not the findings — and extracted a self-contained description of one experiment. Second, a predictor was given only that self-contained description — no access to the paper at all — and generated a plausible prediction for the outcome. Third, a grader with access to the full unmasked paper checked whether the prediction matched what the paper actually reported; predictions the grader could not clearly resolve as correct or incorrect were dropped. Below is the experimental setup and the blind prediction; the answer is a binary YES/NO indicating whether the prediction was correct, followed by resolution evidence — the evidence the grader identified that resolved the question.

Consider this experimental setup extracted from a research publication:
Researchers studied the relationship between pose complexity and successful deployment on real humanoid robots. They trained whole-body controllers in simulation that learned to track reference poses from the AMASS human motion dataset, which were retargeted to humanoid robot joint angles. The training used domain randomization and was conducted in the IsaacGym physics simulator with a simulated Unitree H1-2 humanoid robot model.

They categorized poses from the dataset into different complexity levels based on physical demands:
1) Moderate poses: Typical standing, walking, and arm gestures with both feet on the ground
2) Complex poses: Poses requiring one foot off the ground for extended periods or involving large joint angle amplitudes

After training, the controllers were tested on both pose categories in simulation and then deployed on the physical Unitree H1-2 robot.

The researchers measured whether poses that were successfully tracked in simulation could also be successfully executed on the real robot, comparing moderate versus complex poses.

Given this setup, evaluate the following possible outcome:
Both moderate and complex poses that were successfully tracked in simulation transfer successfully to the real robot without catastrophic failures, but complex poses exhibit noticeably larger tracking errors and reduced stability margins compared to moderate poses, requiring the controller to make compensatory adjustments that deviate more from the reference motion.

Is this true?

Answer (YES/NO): NO